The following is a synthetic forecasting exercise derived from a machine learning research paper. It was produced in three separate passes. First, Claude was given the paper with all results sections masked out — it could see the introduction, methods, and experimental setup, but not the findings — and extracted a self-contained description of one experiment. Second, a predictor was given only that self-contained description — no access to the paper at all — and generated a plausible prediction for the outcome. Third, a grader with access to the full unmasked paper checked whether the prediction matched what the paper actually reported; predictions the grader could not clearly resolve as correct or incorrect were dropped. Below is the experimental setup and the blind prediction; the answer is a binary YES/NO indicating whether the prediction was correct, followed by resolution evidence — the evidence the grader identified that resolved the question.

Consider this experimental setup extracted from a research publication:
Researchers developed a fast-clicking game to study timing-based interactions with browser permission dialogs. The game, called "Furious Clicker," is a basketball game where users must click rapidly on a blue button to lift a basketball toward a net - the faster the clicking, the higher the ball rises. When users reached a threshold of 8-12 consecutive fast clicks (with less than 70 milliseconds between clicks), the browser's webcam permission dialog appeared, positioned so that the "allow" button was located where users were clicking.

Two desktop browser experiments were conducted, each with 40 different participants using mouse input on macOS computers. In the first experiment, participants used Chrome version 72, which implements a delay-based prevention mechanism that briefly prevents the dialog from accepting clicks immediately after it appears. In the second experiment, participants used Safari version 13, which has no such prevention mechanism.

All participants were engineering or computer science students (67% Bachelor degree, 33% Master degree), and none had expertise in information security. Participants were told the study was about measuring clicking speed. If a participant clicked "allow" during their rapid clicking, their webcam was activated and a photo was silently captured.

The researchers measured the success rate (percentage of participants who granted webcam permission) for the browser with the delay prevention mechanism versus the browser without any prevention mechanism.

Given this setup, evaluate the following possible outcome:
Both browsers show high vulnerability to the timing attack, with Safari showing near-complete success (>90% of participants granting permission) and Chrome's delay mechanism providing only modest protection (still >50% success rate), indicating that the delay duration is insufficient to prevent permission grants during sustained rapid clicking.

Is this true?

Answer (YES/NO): NO